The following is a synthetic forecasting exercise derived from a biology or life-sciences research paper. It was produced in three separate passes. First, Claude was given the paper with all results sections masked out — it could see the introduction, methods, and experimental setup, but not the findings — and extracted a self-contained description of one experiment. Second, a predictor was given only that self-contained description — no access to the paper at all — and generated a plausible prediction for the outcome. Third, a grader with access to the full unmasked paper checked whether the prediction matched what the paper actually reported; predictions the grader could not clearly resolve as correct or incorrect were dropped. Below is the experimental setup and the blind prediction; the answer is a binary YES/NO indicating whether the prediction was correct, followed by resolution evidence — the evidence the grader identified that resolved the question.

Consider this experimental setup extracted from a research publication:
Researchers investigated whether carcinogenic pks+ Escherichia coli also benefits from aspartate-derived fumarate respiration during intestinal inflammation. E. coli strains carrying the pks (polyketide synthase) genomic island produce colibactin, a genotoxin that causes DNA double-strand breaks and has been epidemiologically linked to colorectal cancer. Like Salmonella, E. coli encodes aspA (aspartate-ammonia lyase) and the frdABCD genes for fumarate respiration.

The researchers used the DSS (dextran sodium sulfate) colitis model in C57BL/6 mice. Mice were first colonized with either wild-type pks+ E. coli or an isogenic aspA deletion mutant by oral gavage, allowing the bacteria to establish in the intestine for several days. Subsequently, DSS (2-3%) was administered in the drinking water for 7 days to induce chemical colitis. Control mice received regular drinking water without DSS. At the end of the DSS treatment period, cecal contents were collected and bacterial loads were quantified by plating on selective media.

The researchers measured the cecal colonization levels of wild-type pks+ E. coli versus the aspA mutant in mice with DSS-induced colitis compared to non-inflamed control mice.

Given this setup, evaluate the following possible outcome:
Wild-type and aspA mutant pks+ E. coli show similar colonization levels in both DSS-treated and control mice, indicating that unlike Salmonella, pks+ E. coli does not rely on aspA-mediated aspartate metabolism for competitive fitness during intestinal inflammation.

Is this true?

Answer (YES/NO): NO